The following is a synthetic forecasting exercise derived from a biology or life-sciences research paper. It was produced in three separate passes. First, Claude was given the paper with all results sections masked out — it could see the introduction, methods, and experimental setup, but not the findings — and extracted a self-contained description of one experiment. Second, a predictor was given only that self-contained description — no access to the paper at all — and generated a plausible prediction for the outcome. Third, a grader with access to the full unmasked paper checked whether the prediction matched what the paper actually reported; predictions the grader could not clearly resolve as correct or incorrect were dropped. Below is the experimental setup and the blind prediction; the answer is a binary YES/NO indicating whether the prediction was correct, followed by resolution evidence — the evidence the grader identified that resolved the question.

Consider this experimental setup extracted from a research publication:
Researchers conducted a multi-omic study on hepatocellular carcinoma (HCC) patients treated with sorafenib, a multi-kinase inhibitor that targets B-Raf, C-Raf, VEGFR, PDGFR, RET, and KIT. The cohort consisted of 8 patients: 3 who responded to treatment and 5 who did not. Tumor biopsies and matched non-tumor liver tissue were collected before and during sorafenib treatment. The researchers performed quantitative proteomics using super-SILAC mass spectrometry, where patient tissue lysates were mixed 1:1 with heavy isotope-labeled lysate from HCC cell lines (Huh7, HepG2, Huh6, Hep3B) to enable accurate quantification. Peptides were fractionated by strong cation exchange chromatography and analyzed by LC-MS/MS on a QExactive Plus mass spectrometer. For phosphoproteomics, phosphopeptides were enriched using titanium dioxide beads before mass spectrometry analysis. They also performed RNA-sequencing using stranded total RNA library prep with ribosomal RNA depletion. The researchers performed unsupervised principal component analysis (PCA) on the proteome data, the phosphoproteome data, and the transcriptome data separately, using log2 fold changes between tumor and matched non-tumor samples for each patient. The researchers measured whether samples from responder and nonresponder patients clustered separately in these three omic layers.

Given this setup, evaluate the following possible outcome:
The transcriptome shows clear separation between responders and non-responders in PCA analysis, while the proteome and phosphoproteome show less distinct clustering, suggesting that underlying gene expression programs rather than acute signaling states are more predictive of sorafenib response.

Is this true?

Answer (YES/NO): NO